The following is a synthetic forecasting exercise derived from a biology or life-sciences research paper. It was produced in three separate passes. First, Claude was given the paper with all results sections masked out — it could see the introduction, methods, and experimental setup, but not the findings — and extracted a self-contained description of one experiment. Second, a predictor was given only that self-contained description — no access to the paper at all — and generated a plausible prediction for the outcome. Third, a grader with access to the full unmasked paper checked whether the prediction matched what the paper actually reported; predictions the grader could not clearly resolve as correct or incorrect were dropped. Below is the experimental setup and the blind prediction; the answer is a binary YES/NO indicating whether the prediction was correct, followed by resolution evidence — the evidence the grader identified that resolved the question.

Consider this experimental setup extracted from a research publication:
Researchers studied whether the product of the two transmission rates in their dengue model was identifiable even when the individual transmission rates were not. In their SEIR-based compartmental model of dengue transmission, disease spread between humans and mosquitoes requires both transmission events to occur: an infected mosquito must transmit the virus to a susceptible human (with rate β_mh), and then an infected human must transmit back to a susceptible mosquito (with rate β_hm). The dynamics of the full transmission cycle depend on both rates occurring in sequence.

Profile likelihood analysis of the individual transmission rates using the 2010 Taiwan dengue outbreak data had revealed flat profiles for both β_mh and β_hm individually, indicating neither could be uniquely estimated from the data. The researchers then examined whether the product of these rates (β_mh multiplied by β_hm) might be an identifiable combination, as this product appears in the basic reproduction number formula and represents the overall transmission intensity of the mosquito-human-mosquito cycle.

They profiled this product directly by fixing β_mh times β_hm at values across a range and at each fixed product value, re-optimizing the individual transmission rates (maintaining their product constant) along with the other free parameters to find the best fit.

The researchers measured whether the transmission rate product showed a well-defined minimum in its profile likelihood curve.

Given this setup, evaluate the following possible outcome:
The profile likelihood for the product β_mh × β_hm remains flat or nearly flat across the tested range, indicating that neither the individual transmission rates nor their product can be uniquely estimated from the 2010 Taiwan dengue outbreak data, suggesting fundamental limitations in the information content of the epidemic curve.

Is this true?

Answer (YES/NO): NO